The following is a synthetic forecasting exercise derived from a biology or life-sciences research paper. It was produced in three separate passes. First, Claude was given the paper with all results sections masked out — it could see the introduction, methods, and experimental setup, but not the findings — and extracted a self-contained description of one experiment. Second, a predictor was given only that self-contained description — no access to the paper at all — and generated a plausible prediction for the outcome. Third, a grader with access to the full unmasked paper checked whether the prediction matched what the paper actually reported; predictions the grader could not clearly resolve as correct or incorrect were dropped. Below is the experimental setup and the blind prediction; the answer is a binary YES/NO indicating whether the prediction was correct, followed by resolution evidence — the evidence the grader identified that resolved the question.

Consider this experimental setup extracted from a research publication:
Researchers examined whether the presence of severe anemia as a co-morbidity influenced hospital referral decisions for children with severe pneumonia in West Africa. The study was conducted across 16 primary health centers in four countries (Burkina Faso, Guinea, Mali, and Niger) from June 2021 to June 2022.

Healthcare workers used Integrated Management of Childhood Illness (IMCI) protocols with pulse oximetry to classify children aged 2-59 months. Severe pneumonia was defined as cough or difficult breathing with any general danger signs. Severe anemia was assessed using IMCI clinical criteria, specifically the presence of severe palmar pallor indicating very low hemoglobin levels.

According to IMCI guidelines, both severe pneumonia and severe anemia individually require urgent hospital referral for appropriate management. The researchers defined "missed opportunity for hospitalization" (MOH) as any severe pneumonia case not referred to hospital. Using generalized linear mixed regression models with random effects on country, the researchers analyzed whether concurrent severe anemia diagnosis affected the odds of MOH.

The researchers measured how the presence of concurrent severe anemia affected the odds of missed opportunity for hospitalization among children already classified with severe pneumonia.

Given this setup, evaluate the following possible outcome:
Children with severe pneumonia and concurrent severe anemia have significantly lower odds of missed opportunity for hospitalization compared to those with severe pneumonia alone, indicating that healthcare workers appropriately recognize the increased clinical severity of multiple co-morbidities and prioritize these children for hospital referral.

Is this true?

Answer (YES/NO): YES